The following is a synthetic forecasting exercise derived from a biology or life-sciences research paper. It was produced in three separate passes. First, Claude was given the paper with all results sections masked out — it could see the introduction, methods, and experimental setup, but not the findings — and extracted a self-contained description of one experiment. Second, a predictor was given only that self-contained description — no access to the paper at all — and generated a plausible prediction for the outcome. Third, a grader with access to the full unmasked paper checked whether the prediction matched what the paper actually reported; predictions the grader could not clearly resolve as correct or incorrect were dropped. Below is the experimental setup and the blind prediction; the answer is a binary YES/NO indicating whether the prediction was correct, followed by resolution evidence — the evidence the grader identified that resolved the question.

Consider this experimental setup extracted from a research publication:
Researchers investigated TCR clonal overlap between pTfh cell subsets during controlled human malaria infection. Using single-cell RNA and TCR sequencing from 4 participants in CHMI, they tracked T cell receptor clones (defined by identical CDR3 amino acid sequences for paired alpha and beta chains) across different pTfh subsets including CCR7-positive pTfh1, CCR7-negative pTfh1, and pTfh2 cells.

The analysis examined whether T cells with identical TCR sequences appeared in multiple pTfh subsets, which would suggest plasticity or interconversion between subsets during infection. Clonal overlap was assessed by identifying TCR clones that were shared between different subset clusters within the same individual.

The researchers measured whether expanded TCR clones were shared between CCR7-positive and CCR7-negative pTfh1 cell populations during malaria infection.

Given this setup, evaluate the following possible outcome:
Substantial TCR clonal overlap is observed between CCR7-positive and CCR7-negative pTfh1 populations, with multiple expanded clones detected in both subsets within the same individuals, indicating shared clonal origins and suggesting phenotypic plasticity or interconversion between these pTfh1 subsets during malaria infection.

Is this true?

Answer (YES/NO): YES